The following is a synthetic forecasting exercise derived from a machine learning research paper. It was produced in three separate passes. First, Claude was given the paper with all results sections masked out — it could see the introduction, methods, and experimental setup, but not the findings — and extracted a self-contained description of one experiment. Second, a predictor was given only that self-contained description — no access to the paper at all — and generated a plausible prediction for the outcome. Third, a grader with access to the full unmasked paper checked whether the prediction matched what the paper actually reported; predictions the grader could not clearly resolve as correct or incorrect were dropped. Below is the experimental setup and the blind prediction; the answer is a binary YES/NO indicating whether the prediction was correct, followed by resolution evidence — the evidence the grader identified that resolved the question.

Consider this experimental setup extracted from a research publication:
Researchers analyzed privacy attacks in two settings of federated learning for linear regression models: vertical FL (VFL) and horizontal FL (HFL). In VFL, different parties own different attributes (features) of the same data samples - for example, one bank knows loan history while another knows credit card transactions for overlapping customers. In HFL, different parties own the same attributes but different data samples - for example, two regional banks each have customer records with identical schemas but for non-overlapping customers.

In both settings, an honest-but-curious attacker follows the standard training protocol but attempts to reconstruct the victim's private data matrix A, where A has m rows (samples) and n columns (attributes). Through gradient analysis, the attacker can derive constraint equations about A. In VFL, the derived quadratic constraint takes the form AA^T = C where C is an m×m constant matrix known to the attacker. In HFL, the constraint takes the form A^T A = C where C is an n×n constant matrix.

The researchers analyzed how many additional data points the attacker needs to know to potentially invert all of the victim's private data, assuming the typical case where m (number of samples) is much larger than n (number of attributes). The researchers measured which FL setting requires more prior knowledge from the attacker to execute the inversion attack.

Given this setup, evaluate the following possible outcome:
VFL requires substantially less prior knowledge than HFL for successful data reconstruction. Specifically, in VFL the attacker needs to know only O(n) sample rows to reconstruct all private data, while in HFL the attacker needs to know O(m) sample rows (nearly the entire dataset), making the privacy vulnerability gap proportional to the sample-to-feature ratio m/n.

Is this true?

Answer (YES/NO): NO